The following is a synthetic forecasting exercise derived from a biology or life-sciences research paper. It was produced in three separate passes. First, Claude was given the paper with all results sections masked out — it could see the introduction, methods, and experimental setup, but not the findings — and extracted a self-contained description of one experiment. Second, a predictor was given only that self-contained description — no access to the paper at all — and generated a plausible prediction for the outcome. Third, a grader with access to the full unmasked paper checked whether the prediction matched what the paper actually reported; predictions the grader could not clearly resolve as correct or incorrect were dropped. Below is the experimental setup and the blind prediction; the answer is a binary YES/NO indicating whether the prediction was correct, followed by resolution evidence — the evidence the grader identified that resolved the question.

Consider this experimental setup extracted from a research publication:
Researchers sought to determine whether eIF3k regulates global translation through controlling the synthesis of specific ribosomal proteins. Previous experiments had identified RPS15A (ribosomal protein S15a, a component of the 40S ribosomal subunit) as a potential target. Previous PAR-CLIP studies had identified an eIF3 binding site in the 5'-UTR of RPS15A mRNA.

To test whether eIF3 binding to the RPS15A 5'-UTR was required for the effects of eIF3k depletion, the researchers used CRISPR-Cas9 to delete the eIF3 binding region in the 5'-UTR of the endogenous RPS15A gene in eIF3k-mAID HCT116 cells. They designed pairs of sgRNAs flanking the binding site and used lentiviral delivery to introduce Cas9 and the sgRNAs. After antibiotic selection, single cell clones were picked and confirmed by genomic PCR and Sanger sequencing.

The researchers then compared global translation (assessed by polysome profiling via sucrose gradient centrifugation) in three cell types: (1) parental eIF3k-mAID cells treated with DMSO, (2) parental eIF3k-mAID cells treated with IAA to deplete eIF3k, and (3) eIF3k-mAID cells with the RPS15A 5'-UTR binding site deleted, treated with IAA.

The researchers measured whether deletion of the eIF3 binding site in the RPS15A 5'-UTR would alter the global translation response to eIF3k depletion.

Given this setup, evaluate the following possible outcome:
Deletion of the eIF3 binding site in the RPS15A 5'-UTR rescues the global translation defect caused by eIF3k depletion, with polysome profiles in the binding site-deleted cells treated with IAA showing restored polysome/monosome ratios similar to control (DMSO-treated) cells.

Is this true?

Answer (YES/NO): NO